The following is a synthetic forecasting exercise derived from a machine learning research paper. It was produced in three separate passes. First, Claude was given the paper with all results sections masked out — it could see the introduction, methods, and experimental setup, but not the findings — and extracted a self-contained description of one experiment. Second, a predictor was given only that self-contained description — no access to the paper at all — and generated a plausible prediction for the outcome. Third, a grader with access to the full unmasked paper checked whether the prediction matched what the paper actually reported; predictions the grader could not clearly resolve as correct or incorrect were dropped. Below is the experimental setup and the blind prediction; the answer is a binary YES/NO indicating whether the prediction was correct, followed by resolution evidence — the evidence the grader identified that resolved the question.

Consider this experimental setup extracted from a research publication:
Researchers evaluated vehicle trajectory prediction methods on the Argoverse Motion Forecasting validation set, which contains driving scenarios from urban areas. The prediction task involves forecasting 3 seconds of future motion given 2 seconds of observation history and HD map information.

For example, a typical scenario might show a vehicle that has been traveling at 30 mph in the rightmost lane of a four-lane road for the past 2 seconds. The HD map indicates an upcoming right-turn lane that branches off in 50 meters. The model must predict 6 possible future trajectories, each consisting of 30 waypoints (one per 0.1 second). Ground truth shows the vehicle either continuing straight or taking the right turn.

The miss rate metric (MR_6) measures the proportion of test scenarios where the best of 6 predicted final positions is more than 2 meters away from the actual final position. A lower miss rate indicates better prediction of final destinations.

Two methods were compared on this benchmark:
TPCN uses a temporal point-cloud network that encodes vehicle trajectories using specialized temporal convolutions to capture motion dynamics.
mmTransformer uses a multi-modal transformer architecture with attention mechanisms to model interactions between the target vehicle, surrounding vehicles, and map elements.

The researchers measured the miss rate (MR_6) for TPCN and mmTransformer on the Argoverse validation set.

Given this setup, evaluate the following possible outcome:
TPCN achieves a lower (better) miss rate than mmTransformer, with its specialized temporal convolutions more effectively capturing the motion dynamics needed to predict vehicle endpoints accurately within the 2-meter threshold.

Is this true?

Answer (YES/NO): NO